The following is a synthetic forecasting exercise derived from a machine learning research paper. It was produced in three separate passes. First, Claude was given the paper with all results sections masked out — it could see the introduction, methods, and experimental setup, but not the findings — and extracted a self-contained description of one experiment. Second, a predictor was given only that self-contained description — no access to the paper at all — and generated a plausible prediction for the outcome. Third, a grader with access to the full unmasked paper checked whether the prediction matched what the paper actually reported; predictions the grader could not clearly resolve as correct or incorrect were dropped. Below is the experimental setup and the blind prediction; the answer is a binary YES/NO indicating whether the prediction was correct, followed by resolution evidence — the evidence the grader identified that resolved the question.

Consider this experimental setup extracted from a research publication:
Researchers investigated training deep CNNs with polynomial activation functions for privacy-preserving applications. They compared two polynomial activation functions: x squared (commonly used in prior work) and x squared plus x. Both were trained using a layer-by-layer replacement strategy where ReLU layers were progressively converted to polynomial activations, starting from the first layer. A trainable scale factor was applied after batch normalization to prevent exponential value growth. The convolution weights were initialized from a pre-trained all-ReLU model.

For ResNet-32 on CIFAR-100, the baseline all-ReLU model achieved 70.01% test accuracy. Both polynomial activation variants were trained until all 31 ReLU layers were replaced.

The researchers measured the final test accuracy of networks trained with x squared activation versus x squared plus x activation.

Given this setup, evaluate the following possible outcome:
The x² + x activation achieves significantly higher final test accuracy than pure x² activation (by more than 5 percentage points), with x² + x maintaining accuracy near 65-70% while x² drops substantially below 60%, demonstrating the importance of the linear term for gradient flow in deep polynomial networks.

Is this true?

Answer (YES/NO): NO